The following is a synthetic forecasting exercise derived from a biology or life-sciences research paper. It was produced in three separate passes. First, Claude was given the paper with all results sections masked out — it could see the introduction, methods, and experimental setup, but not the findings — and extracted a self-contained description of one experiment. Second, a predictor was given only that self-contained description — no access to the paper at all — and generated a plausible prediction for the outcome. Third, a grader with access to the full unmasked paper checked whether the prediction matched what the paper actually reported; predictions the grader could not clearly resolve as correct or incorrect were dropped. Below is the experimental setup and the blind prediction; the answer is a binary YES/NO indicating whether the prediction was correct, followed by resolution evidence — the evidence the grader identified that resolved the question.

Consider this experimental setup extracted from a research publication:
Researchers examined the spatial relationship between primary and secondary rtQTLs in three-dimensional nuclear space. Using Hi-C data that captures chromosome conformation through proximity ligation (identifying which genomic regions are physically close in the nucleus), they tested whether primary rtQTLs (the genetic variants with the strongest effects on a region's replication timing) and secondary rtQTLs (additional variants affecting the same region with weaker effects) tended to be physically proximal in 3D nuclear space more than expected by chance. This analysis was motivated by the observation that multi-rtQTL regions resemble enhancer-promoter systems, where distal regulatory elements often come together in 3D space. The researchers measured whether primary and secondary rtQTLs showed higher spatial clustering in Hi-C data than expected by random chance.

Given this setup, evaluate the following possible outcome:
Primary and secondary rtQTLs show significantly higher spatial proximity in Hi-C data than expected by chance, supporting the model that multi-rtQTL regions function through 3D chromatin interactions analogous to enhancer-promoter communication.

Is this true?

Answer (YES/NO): YES